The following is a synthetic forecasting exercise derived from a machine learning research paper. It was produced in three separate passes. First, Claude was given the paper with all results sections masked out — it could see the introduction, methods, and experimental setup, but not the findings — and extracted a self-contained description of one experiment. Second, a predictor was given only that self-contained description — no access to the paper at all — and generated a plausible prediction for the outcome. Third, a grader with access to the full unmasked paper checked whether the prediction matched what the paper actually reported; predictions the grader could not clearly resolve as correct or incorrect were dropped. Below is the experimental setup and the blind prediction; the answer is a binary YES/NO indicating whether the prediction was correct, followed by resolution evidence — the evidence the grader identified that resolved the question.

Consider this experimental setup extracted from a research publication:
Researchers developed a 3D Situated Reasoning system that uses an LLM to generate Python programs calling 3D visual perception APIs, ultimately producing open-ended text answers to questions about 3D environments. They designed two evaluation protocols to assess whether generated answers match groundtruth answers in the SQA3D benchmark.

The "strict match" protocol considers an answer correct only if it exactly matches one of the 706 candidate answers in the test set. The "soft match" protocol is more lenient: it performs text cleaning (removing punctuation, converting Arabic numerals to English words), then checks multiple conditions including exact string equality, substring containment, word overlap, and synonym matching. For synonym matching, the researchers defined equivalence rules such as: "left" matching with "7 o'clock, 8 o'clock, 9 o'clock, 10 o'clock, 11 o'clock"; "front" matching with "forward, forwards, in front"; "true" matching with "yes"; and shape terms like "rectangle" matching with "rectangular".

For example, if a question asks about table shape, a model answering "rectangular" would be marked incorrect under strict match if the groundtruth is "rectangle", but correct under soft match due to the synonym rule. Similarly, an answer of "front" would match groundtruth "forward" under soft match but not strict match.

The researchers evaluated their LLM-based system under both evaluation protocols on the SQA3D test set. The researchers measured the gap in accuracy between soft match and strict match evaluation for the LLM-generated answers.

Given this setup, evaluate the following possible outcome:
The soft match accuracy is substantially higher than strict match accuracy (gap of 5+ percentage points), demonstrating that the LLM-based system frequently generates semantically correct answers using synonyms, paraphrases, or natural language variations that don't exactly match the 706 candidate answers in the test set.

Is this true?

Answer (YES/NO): YES